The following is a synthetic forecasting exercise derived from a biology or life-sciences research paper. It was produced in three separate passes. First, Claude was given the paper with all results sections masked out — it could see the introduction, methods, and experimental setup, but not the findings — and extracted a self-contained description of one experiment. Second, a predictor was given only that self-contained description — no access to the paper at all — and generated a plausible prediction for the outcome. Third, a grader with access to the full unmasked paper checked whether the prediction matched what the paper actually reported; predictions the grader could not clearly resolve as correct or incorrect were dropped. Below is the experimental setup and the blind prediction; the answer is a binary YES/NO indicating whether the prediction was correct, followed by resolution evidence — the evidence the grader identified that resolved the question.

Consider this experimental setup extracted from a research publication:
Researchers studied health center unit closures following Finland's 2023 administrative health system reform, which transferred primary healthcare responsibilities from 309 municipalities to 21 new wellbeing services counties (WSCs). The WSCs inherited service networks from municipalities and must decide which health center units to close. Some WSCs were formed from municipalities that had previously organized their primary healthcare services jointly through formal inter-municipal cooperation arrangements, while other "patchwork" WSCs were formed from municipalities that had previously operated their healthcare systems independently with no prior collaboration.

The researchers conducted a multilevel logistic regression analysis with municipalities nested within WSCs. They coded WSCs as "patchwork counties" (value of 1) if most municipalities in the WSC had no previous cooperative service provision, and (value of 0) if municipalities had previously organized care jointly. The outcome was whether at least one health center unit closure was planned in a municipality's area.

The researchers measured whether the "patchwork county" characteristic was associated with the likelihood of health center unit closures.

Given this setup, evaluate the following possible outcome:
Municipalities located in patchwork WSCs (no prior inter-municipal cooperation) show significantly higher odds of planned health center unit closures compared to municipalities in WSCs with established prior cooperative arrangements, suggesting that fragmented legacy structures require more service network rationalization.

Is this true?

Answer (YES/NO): YES